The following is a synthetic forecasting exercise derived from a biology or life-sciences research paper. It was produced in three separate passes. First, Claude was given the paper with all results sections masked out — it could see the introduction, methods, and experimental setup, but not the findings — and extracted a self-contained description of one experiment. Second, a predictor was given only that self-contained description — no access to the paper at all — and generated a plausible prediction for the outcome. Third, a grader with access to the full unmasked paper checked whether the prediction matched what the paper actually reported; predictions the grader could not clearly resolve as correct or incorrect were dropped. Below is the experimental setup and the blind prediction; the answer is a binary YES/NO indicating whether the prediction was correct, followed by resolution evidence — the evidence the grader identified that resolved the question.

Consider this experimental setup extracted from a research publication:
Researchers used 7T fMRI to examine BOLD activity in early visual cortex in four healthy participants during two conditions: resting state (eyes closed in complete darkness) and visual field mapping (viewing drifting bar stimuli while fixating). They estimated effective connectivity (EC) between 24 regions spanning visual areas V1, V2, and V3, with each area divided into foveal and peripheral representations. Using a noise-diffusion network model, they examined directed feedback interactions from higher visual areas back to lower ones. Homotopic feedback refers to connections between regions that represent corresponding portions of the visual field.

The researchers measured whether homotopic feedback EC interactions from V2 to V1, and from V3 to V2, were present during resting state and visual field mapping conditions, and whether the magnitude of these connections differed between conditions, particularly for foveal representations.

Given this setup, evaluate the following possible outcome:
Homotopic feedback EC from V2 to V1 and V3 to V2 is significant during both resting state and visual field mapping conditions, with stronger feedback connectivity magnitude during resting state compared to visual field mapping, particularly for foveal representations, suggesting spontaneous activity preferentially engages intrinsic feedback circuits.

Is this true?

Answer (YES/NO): NO